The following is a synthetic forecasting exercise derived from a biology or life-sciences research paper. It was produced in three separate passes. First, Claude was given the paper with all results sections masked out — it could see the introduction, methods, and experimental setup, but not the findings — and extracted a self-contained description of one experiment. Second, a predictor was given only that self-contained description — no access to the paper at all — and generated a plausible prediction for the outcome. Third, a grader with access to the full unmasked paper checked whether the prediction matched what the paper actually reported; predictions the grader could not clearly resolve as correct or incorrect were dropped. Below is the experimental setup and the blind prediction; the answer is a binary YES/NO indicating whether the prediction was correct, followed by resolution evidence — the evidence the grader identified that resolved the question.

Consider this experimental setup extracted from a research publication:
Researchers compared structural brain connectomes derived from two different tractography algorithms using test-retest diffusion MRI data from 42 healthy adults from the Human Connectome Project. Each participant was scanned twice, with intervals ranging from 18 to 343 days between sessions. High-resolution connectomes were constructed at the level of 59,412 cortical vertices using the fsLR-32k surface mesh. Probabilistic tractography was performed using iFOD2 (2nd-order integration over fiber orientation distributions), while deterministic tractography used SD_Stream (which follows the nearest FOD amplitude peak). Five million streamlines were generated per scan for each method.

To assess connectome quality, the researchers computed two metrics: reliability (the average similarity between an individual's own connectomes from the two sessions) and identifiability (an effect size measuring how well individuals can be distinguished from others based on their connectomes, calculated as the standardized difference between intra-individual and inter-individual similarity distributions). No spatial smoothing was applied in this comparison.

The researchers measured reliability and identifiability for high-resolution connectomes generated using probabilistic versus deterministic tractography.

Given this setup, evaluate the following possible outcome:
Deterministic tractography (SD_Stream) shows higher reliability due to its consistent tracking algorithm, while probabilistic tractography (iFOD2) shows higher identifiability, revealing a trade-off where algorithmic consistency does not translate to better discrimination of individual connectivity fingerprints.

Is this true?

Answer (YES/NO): NO